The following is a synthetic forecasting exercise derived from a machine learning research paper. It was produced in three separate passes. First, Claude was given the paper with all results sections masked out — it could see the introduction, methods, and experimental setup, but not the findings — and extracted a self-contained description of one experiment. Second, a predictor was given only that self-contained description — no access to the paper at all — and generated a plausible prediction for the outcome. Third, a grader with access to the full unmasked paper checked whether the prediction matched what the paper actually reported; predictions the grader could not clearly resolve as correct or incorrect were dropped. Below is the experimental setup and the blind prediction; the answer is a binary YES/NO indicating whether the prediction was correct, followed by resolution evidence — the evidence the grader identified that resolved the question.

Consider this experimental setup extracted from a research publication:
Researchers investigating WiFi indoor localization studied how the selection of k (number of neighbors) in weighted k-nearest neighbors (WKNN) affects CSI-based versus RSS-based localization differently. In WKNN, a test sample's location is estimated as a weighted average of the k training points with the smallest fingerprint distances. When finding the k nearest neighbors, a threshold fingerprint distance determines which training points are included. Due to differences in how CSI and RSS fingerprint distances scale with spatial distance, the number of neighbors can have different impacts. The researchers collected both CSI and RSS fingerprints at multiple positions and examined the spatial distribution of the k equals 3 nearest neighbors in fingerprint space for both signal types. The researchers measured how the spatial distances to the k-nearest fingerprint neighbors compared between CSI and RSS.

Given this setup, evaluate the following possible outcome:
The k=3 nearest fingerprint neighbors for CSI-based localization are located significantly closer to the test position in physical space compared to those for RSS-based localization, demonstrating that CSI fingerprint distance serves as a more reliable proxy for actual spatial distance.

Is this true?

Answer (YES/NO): NO